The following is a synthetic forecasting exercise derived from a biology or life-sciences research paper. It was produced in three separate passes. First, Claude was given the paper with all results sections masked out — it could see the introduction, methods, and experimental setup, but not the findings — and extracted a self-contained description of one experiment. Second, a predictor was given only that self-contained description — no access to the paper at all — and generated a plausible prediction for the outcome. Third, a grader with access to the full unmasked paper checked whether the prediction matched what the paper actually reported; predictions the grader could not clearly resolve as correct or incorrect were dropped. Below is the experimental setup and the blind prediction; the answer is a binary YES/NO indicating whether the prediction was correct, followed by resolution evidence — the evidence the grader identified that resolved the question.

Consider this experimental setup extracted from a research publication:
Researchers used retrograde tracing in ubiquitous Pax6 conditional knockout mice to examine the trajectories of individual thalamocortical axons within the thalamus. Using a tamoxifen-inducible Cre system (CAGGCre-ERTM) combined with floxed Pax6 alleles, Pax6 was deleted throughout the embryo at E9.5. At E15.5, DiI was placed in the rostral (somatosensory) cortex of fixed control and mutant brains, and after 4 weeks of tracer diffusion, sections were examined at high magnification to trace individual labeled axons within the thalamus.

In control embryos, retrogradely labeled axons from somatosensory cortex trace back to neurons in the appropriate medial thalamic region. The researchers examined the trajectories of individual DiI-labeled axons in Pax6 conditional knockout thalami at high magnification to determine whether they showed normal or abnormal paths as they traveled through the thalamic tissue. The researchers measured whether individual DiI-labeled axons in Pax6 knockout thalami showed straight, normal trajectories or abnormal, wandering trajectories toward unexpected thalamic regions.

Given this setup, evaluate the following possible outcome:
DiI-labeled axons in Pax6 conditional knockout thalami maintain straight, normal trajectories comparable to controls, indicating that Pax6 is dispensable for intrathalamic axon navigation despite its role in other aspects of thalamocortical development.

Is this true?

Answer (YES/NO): NO